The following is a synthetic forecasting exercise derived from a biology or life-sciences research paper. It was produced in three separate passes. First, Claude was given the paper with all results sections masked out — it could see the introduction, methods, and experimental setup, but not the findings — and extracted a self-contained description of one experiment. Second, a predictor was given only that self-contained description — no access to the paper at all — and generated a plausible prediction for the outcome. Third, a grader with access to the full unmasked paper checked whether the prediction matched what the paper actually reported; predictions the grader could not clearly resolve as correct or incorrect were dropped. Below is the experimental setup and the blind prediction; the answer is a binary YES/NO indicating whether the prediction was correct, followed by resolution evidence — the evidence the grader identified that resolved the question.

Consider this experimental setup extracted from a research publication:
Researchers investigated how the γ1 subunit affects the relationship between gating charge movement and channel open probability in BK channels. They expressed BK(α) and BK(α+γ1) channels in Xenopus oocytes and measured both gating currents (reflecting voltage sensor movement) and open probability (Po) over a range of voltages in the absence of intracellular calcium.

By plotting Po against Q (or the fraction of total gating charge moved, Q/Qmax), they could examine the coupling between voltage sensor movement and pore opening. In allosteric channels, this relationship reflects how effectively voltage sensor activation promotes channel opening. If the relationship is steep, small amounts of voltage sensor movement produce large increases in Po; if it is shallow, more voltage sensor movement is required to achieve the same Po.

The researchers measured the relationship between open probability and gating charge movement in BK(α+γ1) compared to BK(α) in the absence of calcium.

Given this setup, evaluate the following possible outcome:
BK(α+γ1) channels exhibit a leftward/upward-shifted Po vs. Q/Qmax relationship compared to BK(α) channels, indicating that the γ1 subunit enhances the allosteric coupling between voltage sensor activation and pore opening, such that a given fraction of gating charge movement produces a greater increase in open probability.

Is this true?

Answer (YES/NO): YES